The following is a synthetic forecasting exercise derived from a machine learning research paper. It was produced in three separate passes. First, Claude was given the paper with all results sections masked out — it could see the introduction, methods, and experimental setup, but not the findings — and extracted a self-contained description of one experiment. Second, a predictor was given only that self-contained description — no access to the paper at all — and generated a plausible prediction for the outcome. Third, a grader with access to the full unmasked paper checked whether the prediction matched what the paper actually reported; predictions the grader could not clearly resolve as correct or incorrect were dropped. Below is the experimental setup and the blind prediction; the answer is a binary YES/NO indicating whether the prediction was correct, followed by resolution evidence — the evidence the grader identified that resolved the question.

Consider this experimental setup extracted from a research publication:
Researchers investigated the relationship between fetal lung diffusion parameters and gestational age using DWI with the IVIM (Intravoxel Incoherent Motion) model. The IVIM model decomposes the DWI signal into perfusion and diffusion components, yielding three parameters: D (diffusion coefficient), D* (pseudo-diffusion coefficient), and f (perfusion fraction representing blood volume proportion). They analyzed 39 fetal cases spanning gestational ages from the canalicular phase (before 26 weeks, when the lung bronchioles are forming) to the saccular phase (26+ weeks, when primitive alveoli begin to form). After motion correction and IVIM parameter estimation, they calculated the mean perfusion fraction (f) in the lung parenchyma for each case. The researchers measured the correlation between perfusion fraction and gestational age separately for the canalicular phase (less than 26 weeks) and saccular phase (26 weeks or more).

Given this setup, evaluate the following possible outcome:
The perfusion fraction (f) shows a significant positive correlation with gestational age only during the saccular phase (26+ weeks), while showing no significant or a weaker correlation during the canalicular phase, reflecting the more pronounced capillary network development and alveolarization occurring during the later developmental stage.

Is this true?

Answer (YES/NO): NO